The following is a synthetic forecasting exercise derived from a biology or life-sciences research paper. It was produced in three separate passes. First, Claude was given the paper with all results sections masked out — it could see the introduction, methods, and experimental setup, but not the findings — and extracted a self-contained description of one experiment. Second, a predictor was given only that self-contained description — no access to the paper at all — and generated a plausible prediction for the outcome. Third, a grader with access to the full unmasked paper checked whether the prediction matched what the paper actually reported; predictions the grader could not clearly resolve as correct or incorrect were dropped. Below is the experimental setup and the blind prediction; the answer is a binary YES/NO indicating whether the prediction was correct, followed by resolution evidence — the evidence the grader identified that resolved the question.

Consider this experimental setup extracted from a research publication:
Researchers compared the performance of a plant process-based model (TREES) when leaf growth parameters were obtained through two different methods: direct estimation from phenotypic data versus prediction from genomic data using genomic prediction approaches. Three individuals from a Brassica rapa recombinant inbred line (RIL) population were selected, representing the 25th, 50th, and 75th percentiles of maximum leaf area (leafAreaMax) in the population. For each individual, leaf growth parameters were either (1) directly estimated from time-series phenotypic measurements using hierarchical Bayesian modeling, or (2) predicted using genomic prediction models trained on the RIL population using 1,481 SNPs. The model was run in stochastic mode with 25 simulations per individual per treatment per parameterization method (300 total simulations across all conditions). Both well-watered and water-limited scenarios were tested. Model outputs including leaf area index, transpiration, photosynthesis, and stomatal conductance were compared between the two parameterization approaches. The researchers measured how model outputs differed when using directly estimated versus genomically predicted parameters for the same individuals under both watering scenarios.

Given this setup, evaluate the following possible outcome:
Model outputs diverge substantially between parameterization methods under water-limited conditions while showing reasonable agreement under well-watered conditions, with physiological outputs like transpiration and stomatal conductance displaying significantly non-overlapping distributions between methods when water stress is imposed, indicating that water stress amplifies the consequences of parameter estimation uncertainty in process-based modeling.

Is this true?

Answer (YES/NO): NO